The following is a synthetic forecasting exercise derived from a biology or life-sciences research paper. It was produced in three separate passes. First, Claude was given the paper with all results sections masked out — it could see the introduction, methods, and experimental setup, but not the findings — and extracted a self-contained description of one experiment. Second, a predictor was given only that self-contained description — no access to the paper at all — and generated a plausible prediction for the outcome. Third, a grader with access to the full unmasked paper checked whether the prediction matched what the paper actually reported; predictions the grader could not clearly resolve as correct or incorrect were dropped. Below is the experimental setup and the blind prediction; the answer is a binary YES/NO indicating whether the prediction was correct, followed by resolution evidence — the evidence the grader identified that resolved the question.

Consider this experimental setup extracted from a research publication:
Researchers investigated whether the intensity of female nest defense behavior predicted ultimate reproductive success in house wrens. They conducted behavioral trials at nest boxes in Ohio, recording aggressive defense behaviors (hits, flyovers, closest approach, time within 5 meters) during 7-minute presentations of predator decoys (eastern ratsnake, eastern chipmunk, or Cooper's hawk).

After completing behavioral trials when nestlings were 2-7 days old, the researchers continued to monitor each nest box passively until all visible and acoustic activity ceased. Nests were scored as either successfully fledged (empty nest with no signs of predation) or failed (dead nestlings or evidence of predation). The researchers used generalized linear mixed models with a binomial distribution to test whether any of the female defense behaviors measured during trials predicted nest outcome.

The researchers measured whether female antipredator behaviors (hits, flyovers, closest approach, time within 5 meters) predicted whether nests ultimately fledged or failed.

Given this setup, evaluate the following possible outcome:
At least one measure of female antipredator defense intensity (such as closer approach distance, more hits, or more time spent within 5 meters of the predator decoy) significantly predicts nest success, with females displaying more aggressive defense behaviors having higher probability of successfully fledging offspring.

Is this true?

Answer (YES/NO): NO